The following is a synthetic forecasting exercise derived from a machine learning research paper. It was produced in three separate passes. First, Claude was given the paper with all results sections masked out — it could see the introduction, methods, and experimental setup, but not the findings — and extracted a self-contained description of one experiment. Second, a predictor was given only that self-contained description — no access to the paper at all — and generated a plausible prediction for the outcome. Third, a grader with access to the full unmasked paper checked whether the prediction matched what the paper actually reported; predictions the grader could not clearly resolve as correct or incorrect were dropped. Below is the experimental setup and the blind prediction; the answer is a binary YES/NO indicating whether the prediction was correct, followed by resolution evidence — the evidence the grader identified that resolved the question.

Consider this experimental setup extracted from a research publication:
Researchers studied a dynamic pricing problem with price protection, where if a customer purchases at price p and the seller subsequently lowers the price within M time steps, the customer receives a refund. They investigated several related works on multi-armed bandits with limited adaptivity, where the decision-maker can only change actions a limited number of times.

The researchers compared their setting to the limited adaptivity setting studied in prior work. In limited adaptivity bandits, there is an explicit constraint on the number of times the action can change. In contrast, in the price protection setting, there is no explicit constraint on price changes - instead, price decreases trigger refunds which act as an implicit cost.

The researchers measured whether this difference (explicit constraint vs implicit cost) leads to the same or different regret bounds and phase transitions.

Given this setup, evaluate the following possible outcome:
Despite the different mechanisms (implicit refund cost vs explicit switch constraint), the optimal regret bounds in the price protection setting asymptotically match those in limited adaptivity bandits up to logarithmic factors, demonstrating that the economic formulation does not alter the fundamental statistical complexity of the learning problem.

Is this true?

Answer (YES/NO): NO